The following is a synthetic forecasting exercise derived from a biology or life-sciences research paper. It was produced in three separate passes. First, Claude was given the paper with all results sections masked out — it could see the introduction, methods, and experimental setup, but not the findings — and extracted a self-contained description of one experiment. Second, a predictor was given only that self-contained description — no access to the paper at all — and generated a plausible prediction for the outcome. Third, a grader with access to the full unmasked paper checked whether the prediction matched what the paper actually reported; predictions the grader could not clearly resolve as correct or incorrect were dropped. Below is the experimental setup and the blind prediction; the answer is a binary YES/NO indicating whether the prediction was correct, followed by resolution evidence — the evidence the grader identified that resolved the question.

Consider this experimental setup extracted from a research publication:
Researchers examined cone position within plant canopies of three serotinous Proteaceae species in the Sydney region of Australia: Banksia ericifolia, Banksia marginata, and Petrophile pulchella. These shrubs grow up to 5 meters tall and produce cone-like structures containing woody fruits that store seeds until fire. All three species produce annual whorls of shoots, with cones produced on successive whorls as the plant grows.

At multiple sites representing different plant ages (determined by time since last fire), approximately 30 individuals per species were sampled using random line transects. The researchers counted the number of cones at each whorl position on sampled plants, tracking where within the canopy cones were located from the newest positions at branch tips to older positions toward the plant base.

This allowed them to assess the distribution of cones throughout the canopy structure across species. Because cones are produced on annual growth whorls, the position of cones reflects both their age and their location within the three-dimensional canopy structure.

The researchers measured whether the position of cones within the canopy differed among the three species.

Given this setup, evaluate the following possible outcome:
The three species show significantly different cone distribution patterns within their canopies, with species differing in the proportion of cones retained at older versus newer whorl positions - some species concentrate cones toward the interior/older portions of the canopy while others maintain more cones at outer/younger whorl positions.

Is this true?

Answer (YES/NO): YES